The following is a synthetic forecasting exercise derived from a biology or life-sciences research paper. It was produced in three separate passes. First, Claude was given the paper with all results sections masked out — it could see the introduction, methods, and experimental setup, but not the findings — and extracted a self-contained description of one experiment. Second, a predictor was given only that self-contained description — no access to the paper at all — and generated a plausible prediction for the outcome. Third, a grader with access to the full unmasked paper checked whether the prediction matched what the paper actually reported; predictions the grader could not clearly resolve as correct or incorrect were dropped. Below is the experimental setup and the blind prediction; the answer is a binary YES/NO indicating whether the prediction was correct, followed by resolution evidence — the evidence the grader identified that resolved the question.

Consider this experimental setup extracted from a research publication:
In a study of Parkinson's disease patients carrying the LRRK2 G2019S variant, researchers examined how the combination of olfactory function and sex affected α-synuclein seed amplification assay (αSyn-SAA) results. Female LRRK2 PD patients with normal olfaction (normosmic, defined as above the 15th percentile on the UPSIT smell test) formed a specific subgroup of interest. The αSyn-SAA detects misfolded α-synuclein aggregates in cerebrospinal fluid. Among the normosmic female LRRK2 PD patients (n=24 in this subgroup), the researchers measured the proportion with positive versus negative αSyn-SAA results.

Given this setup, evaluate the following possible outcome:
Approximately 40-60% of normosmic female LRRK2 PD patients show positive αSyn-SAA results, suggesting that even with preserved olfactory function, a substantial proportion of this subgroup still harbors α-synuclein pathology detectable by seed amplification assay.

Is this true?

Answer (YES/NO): NO